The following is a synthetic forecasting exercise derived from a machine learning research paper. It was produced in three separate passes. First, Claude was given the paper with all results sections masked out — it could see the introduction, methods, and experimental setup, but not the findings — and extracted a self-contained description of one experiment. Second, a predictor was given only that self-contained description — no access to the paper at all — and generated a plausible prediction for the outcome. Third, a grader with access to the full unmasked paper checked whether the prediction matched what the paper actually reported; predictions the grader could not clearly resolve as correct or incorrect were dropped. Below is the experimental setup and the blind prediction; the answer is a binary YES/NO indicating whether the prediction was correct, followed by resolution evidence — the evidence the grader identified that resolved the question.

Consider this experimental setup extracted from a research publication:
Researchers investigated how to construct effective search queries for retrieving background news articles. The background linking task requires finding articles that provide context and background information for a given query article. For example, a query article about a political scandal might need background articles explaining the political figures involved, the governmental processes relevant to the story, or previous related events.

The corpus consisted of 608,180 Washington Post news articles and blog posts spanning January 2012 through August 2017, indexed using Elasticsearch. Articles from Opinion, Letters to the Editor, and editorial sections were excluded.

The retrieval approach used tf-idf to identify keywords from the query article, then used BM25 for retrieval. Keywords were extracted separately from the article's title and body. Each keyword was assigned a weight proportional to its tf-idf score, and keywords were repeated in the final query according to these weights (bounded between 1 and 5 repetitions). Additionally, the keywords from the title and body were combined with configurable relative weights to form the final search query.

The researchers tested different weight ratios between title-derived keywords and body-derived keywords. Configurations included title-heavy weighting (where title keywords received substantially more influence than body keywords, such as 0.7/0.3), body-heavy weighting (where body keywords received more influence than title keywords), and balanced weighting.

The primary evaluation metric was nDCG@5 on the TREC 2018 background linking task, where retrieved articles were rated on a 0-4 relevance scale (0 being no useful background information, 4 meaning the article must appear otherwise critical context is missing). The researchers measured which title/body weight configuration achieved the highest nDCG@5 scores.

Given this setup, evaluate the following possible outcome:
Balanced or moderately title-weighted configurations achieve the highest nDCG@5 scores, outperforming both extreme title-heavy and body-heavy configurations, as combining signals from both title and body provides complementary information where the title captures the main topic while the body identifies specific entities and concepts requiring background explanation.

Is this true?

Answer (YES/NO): NO